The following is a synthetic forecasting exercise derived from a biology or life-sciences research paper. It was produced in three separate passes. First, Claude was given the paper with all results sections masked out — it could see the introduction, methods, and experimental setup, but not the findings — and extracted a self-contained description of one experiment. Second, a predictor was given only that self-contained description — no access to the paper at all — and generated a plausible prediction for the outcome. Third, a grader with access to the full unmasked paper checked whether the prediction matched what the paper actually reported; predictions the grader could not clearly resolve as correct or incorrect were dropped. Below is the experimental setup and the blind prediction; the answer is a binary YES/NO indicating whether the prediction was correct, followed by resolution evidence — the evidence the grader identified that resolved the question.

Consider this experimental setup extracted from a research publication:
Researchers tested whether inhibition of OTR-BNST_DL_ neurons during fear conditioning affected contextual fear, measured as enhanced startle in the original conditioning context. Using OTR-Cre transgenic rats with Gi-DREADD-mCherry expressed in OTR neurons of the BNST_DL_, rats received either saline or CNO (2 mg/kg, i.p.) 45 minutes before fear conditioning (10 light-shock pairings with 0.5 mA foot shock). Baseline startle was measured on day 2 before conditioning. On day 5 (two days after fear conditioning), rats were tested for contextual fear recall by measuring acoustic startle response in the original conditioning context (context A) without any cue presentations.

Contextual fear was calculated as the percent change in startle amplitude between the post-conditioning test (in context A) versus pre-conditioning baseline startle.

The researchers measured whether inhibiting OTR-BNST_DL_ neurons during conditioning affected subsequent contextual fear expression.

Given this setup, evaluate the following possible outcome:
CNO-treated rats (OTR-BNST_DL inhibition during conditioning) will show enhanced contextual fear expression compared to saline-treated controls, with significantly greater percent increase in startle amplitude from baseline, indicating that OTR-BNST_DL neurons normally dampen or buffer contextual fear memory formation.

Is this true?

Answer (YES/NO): NO